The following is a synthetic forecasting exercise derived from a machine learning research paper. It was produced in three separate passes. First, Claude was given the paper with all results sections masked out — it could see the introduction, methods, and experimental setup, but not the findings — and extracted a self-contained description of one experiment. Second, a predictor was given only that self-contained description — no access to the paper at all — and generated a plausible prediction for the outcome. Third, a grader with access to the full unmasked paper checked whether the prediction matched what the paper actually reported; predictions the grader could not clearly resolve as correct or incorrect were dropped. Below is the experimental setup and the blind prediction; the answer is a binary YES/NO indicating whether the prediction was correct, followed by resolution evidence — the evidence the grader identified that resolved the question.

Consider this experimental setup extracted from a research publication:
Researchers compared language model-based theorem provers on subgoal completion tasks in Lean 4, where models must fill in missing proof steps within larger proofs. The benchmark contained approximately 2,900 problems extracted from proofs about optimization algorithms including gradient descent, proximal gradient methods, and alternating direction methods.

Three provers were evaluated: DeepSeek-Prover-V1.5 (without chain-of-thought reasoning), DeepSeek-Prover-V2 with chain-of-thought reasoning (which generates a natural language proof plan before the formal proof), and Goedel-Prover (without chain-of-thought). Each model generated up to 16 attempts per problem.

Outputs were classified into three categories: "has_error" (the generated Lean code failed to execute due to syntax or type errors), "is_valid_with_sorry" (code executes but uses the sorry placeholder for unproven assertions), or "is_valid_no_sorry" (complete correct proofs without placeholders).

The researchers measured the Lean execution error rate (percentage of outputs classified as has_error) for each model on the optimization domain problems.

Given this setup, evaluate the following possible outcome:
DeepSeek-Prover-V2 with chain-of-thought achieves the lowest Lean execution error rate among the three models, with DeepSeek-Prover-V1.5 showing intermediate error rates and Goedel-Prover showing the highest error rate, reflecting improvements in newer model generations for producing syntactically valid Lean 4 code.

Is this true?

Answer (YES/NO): YES